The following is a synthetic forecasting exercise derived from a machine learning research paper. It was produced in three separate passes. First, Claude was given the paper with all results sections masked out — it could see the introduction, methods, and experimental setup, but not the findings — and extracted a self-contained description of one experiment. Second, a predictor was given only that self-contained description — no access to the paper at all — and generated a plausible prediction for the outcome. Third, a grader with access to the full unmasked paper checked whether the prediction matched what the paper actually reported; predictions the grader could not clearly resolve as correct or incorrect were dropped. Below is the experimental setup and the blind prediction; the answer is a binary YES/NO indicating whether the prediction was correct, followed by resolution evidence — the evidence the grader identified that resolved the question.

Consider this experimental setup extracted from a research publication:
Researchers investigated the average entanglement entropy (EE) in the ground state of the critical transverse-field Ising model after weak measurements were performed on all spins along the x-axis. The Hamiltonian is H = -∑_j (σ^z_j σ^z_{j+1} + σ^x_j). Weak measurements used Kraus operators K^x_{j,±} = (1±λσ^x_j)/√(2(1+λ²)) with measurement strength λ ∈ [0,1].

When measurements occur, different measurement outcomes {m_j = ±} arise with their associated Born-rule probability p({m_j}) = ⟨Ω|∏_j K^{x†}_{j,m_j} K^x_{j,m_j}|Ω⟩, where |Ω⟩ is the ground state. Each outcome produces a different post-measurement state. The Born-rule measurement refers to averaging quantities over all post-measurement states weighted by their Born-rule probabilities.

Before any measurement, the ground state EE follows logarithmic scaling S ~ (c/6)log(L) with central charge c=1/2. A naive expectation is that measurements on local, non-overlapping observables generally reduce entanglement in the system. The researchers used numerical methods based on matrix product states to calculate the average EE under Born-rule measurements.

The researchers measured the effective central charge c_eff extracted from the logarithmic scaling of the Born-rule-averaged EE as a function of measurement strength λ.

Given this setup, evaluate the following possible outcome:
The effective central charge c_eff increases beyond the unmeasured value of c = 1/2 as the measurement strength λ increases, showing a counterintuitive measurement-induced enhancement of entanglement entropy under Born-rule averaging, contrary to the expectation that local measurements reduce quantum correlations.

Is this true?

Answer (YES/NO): NO